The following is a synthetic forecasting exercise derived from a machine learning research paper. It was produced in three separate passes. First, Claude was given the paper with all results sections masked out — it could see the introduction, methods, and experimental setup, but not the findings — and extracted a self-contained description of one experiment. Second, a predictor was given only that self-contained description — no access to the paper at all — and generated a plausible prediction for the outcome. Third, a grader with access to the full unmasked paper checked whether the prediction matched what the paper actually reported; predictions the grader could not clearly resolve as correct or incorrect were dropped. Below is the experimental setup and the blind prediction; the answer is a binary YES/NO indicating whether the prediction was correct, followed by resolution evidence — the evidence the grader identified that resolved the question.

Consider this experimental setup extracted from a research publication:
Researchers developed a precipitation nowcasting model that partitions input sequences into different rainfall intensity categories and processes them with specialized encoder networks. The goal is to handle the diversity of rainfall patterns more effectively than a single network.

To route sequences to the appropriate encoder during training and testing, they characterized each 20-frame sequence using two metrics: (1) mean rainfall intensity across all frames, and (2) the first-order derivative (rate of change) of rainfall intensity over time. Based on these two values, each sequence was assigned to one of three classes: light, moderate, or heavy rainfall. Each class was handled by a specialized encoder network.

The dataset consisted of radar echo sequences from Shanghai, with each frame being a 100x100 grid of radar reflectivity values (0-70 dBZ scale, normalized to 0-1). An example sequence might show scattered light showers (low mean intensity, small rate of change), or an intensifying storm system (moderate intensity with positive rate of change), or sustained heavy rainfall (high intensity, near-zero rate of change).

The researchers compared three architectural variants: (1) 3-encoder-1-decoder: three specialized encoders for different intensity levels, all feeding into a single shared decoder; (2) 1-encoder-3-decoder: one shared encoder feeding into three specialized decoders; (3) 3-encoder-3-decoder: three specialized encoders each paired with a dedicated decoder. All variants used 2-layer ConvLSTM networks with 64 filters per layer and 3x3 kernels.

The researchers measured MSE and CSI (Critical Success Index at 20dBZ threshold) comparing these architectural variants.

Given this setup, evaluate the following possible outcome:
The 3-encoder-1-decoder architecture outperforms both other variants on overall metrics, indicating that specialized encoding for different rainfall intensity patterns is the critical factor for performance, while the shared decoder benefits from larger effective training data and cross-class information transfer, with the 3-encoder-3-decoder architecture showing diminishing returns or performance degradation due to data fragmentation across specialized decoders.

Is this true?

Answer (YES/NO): YES